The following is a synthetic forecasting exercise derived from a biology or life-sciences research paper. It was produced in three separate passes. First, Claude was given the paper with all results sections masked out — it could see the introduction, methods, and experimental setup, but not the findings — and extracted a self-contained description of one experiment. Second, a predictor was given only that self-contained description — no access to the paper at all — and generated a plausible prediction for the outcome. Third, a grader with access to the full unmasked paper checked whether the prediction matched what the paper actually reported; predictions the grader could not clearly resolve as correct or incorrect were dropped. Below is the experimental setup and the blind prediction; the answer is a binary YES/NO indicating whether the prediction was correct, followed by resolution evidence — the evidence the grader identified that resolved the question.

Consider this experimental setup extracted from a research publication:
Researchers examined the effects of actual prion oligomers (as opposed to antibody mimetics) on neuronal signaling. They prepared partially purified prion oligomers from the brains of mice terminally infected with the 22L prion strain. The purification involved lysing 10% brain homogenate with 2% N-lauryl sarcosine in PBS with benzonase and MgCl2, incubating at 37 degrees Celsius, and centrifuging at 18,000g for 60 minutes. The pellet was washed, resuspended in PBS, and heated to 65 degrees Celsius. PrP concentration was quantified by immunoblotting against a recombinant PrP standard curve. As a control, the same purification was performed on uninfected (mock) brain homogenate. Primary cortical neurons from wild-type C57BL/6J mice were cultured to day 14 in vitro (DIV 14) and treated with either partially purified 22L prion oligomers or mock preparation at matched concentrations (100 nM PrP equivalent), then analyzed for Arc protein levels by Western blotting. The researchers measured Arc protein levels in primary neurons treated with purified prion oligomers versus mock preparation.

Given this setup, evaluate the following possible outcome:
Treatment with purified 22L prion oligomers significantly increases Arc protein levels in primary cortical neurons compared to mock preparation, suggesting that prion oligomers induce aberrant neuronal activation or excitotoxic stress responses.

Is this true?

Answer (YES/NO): YES